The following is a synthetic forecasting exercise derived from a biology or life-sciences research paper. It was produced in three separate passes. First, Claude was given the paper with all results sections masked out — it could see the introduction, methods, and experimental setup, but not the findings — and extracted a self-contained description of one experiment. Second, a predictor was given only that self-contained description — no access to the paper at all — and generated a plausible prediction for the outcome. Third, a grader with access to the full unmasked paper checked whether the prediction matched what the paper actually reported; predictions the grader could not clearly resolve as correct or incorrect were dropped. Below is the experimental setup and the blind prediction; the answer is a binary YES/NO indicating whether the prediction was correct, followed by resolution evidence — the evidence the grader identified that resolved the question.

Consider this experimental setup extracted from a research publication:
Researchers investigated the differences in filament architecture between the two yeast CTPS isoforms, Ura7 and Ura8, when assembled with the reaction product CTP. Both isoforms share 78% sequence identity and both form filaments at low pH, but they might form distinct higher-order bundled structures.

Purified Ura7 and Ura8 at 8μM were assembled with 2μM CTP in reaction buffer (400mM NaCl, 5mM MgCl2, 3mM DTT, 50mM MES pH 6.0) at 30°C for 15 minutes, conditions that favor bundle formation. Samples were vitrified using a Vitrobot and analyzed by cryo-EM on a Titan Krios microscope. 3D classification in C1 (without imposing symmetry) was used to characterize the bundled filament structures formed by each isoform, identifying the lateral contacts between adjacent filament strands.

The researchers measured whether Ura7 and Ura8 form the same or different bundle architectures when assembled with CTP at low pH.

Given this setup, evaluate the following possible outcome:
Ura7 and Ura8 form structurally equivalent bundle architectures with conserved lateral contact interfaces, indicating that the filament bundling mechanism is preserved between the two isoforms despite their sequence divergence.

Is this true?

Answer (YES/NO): NO